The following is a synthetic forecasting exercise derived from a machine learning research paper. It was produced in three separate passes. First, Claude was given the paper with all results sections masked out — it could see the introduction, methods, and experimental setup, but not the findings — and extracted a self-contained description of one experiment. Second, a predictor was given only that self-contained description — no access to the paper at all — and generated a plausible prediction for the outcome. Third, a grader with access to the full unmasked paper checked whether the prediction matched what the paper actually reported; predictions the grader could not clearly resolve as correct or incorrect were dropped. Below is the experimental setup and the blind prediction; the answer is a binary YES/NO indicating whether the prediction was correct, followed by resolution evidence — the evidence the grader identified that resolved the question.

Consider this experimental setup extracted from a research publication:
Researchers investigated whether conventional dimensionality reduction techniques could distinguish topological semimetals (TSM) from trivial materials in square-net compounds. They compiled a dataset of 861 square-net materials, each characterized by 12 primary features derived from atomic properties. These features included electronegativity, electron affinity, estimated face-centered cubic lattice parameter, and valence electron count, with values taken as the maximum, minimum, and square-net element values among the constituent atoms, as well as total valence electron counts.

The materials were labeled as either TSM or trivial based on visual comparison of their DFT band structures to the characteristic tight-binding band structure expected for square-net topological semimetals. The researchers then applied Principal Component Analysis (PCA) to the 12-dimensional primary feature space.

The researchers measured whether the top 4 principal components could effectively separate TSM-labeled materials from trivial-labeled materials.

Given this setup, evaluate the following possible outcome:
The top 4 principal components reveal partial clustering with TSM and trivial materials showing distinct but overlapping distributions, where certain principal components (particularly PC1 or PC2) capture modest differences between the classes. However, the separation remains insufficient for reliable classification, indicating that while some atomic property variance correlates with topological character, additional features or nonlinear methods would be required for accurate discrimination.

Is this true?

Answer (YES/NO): NO